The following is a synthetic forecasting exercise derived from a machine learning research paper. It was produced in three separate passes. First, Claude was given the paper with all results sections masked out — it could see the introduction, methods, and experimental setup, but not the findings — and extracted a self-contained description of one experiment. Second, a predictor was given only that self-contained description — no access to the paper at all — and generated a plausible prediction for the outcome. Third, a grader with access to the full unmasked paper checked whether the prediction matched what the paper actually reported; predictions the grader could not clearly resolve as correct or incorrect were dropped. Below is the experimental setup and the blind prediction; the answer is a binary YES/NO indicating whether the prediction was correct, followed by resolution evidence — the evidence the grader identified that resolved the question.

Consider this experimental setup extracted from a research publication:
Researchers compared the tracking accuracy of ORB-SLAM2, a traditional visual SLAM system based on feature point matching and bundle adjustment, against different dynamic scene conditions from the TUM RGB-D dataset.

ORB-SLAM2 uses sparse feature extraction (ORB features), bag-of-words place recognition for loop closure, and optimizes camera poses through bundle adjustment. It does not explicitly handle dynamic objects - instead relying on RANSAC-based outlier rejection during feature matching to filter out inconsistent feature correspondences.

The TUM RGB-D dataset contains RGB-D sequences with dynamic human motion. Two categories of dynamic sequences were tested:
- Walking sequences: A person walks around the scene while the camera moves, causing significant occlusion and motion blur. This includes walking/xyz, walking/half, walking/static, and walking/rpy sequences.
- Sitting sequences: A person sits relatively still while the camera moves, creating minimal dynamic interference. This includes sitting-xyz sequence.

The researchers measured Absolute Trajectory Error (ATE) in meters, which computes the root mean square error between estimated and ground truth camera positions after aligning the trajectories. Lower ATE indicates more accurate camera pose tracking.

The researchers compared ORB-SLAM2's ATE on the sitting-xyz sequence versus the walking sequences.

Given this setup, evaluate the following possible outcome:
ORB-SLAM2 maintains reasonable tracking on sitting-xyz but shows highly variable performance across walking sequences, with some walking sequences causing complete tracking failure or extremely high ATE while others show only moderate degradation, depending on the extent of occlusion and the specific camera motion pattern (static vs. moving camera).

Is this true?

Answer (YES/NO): NO